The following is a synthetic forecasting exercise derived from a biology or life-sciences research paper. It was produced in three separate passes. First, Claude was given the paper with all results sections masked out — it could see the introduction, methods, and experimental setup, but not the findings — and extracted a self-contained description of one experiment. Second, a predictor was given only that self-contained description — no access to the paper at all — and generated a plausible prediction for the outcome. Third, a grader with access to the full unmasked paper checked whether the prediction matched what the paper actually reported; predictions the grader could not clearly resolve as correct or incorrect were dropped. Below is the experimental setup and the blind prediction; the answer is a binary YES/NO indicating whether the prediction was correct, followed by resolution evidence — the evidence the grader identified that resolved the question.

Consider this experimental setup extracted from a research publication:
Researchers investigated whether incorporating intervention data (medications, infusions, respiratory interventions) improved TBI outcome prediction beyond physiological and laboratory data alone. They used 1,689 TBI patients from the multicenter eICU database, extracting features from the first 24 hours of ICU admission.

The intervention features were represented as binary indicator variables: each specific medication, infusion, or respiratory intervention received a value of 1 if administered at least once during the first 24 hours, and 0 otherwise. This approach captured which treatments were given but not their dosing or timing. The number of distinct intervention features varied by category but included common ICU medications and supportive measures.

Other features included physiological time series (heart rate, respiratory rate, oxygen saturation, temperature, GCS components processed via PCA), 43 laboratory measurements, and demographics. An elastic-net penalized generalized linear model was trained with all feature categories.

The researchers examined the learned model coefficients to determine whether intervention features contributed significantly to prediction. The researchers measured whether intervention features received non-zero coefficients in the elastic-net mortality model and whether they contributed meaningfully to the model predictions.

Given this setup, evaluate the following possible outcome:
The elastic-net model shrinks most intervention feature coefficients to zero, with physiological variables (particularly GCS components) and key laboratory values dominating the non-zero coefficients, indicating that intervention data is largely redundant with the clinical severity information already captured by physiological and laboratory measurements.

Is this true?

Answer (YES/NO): NO